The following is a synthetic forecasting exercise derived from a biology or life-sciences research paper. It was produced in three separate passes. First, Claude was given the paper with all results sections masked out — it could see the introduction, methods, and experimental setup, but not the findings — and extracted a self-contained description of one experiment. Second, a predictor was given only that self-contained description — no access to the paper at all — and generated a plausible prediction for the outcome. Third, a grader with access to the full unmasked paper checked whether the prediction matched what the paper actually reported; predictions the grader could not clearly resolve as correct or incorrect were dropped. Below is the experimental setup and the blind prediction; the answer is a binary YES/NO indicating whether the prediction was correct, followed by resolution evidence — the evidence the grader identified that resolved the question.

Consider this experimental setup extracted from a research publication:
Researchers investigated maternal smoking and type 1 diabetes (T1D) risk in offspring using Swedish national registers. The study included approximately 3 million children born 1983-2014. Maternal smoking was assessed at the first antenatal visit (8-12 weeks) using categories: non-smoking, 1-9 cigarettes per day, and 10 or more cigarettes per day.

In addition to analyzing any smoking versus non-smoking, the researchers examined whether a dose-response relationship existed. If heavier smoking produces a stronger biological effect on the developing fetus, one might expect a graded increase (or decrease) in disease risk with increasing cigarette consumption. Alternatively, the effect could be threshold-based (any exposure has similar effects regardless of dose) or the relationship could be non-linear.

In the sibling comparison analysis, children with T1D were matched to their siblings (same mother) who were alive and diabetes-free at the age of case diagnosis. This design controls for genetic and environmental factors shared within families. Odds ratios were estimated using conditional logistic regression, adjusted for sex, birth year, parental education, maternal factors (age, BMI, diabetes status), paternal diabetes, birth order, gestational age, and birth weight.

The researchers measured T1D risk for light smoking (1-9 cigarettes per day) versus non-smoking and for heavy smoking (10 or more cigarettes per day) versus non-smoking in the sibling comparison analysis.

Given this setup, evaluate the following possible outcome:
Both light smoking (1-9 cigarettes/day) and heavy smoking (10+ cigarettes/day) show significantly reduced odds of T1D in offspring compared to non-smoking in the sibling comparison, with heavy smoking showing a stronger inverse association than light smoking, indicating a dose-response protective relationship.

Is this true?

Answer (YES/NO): YES